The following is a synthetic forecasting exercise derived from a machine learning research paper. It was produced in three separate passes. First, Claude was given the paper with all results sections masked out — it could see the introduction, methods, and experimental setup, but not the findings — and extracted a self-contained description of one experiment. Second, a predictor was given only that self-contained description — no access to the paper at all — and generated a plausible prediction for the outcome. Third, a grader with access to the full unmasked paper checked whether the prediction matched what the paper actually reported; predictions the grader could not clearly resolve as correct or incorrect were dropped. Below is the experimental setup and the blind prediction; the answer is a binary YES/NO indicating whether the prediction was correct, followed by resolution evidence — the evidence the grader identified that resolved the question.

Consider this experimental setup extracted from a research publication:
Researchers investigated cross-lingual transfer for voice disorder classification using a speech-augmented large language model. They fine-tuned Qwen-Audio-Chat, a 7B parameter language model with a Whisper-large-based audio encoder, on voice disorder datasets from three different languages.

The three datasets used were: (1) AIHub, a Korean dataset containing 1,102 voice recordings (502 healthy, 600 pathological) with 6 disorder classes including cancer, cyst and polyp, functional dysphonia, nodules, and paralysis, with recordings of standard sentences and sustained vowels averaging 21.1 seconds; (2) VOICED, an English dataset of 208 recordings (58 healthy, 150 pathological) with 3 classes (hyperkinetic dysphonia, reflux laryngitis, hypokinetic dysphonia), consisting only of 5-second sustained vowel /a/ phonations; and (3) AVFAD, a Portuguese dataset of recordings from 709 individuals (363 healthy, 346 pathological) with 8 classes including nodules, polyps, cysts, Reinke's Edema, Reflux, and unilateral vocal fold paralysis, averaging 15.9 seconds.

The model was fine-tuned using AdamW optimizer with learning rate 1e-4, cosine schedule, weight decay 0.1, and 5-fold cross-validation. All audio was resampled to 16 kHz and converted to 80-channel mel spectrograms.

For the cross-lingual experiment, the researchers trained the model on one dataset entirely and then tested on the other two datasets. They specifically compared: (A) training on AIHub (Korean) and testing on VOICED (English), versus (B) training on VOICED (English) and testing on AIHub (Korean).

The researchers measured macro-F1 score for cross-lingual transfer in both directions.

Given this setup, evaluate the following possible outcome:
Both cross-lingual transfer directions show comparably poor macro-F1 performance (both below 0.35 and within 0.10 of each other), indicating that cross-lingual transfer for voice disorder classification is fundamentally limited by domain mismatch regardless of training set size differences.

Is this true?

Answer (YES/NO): NO